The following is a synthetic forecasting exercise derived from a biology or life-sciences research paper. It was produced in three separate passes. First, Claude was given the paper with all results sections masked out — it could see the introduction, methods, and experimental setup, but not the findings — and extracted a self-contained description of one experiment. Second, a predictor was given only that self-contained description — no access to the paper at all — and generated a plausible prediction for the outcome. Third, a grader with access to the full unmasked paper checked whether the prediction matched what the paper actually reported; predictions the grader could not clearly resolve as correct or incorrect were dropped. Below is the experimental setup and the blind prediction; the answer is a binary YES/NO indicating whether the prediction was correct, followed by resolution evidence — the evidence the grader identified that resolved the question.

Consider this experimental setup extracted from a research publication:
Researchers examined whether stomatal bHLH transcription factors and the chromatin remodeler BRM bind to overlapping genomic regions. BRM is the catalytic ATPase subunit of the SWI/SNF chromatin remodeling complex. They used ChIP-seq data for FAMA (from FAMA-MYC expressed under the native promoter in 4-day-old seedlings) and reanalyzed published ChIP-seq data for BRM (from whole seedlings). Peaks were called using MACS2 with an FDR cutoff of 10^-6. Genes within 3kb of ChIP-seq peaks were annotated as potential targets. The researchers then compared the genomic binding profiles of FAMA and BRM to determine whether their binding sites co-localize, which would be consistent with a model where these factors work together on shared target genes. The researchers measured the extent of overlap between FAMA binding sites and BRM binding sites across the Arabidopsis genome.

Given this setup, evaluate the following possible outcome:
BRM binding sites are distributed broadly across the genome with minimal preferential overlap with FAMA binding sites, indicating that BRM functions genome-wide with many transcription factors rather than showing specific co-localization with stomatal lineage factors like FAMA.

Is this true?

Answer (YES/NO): NO